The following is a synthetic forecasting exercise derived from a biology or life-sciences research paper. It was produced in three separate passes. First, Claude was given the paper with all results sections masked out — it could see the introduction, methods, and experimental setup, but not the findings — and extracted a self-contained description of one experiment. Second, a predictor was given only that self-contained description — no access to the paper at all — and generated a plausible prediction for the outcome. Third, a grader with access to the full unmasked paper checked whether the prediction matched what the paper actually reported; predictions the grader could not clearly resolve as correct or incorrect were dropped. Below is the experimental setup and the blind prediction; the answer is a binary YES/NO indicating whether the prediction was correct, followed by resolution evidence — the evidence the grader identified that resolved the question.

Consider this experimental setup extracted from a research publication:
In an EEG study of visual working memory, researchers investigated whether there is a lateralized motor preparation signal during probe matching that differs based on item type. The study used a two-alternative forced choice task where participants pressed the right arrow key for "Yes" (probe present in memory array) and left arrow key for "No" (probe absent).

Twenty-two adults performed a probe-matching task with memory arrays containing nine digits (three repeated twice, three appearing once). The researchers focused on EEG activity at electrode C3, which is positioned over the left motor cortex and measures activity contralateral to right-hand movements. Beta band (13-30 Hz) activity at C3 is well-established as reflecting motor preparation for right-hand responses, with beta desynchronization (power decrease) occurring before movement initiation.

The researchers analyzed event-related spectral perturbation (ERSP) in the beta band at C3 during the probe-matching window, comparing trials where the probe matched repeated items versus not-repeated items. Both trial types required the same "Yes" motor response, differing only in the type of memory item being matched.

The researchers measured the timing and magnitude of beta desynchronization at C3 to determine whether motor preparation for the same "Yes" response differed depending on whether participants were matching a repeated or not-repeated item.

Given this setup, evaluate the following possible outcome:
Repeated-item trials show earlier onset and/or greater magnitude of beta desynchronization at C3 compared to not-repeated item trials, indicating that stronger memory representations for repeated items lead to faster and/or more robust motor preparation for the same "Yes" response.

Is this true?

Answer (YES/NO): YES